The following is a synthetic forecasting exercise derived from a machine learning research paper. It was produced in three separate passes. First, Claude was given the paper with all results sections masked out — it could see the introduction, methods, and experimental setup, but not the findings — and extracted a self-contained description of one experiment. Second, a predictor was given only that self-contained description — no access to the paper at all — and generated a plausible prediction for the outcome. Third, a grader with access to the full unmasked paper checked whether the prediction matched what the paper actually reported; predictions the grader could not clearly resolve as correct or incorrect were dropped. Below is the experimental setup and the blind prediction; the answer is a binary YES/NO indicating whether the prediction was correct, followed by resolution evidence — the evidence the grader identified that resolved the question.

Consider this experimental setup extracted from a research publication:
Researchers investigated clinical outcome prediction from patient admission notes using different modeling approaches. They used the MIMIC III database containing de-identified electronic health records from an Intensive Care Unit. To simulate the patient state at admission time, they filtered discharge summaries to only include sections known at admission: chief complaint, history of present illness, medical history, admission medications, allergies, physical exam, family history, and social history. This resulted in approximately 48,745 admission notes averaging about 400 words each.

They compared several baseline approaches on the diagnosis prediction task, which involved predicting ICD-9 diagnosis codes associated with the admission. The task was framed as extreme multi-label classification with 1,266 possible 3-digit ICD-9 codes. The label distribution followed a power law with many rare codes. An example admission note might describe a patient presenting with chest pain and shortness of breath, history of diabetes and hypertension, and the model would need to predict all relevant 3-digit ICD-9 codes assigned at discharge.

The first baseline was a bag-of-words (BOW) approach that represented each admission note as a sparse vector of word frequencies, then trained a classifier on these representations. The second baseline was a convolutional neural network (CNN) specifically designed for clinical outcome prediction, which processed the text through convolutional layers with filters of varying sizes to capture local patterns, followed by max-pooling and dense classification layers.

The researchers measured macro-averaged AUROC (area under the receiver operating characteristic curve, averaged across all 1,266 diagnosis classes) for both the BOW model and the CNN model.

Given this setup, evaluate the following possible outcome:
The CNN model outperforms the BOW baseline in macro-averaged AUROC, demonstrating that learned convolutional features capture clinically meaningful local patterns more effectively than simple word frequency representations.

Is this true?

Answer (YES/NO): NO